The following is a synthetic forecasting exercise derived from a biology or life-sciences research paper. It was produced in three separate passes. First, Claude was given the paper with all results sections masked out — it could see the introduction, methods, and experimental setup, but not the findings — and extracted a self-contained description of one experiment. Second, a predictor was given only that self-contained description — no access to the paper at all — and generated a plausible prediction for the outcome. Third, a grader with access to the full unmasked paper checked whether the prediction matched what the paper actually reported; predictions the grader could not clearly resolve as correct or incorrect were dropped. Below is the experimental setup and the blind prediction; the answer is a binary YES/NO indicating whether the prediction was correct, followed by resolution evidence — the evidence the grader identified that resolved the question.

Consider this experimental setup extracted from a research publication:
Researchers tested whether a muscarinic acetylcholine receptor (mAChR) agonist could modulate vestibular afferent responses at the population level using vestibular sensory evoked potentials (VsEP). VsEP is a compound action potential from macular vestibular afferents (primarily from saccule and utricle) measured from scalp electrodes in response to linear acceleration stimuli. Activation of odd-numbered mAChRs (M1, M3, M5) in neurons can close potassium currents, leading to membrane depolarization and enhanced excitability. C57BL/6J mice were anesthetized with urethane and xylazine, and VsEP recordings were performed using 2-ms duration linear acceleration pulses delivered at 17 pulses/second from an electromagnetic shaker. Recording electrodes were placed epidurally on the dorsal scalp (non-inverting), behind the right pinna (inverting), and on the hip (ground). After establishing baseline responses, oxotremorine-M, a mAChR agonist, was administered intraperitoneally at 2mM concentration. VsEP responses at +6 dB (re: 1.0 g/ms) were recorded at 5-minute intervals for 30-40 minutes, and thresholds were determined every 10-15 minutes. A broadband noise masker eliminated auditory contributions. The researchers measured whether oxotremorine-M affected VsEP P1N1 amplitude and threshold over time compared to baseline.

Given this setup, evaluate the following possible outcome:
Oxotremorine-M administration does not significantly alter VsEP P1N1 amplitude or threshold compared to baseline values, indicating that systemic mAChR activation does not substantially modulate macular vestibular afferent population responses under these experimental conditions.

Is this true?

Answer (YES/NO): NO